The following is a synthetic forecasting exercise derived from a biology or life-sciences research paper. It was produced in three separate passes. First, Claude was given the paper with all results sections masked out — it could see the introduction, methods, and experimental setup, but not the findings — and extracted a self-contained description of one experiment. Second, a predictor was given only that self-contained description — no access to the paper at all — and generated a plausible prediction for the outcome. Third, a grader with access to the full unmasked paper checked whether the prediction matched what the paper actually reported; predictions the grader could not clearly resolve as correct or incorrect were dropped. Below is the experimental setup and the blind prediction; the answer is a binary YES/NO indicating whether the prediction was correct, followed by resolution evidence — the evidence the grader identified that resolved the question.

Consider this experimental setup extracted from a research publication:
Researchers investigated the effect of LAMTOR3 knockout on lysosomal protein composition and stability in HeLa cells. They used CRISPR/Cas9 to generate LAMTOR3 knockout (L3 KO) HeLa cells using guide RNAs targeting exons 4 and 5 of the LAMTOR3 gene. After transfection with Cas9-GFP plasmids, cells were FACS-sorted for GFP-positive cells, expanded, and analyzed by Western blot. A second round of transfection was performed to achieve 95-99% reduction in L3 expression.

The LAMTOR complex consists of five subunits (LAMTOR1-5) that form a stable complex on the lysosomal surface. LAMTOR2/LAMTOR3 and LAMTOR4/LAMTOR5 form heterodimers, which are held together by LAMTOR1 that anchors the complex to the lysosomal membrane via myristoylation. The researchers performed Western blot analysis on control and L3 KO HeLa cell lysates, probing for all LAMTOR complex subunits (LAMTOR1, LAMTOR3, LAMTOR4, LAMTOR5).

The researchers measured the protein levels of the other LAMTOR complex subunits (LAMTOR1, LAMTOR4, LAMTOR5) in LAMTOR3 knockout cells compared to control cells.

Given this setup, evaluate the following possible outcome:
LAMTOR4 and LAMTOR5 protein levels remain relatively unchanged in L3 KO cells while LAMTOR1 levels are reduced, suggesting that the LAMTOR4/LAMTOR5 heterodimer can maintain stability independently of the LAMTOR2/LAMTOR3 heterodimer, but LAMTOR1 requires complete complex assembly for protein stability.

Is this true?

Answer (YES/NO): NO